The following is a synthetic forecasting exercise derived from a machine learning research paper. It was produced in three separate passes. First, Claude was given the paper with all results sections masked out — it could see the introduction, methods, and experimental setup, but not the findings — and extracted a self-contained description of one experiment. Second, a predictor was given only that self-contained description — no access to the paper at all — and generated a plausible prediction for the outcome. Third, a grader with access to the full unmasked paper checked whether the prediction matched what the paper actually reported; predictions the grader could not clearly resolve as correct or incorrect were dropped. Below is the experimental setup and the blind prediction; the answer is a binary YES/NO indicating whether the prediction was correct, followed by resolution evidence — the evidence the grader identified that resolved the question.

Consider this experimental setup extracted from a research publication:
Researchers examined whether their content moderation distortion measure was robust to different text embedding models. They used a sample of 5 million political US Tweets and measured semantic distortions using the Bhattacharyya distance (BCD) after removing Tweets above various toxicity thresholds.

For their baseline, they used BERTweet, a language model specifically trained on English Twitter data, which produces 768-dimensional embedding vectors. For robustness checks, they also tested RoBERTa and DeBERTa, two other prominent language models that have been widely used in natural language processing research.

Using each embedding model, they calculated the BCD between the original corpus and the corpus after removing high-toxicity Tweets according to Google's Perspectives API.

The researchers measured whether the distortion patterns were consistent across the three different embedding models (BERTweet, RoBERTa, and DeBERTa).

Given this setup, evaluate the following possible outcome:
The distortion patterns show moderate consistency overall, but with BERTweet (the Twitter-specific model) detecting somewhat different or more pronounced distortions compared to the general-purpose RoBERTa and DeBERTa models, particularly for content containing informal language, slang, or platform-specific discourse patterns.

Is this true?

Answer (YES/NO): NO